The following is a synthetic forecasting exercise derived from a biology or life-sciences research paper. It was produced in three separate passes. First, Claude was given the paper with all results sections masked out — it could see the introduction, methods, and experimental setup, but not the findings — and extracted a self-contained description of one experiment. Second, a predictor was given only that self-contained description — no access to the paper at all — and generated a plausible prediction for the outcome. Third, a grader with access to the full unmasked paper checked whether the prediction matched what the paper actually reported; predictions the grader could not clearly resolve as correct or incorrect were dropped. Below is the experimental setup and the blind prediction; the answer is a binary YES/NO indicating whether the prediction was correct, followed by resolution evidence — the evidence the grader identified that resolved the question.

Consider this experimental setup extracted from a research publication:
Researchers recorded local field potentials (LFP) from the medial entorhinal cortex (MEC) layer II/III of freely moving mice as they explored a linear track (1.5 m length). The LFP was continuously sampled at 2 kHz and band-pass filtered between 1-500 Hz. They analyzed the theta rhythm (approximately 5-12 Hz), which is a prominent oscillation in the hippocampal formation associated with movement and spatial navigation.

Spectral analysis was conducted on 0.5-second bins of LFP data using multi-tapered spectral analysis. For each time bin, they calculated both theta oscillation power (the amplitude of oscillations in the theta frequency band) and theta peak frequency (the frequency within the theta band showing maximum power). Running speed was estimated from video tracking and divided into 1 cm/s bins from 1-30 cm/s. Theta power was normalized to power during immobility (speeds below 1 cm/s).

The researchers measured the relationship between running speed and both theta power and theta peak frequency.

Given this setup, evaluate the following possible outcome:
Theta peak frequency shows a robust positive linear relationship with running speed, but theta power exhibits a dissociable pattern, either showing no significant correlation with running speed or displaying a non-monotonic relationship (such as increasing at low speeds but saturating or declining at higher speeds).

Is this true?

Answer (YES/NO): NO